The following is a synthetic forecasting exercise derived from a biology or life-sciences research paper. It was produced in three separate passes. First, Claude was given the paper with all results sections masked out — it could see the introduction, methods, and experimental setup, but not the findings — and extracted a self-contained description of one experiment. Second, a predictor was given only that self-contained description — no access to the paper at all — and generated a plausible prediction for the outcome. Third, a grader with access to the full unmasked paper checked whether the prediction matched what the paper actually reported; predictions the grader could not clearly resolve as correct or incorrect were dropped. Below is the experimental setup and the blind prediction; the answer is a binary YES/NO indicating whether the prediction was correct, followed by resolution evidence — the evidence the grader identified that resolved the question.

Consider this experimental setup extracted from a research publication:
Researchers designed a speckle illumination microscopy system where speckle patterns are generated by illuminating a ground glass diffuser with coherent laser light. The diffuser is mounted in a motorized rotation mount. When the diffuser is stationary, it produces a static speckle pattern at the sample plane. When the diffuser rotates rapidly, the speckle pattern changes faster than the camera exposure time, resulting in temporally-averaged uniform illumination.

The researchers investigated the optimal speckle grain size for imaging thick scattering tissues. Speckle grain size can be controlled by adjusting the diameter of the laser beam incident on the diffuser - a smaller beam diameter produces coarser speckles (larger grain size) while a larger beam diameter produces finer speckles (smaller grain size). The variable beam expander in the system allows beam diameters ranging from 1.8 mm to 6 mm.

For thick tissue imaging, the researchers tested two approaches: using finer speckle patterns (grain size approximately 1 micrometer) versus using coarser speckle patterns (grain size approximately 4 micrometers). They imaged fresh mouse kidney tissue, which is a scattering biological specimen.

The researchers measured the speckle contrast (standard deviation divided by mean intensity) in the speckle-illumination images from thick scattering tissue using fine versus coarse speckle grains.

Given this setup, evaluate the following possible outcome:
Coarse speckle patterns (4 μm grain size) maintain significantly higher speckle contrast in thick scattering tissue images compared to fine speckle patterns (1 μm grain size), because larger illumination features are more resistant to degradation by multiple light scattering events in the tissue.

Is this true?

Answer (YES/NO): YES